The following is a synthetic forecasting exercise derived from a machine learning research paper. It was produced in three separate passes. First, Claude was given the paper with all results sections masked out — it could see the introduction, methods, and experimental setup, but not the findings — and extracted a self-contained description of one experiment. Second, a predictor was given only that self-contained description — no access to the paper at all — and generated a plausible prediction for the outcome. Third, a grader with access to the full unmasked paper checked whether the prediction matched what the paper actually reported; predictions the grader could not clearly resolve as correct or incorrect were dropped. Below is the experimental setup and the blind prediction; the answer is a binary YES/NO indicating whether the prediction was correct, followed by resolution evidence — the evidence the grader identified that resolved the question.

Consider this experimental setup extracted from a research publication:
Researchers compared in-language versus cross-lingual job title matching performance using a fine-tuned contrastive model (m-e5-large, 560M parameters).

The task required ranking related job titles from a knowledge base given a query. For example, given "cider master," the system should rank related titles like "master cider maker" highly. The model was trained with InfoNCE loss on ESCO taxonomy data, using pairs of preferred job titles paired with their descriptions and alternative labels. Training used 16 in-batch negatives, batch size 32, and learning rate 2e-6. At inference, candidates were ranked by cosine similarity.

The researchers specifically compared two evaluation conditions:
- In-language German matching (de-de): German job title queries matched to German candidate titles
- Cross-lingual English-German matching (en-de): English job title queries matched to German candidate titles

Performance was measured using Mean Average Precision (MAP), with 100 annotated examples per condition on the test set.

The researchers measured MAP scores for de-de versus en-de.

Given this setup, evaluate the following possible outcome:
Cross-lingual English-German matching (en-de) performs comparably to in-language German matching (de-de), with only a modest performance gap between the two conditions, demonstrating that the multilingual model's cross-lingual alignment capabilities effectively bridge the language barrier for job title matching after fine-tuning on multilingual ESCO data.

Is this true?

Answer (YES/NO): YES